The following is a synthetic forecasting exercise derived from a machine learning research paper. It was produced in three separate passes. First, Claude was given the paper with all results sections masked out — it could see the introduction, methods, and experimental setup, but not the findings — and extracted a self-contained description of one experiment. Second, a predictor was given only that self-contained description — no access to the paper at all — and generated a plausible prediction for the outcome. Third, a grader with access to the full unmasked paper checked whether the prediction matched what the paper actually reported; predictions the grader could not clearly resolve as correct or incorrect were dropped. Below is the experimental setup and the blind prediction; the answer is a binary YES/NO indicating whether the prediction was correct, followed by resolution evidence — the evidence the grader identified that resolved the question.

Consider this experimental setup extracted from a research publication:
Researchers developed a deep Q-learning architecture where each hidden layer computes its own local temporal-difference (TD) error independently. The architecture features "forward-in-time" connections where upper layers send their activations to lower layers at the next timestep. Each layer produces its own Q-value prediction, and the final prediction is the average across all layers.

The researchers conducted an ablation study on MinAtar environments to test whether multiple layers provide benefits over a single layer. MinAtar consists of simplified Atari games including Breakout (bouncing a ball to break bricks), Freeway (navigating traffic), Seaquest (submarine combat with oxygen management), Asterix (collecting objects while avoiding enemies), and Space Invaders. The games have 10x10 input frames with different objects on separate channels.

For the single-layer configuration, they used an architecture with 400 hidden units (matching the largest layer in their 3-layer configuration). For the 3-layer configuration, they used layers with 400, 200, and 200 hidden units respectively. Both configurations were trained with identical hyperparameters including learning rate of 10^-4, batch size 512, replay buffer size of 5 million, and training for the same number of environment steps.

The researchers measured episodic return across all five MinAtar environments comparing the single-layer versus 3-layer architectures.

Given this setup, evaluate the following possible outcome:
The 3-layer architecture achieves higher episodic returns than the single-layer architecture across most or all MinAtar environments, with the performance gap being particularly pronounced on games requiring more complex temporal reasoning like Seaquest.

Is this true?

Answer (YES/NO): YES